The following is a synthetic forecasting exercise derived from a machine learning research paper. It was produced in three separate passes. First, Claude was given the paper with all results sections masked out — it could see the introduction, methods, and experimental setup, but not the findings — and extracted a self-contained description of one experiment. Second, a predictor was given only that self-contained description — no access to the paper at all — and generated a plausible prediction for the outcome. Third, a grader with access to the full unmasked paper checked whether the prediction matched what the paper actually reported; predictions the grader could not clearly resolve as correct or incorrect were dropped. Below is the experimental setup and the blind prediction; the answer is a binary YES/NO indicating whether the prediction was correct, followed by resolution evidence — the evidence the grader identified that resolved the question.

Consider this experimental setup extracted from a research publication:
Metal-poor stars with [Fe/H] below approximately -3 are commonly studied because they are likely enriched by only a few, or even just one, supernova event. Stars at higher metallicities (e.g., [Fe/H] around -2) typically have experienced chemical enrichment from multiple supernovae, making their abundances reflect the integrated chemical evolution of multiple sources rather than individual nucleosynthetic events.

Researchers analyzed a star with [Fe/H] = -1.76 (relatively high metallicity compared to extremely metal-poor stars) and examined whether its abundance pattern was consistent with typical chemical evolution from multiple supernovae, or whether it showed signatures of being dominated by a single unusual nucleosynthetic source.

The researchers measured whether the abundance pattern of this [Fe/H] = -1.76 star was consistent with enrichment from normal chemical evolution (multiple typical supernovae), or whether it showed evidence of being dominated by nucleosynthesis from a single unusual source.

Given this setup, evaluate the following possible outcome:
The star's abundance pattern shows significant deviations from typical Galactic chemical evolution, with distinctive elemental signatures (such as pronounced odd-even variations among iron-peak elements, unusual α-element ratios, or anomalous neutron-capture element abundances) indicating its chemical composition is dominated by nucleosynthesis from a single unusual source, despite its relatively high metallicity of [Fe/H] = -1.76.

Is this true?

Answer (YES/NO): YES